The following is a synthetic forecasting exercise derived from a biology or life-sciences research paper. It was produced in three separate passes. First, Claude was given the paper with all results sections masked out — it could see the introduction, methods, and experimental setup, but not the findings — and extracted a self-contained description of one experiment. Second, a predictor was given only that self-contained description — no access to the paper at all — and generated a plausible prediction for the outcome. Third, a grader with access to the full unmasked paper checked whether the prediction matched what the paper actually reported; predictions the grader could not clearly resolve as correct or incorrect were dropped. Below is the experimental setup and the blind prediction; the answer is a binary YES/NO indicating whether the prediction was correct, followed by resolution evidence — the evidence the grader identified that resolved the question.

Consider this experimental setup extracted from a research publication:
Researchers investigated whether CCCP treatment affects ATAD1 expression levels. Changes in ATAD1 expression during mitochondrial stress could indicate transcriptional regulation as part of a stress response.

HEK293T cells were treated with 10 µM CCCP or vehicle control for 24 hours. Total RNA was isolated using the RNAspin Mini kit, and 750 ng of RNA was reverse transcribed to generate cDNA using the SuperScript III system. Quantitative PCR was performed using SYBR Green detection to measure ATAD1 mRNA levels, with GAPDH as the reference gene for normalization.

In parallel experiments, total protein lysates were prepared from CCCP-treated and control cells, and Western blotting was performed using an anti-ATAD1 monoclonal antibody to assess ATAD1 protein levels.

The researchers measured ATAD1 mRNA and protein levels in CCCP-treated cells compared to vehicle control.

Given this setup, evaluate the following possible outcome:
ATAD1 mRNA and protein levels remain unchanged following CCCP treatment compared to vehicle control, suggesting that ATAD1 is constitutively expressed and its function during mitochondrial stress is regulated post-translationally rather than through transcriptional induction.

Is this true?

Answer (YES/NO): YES